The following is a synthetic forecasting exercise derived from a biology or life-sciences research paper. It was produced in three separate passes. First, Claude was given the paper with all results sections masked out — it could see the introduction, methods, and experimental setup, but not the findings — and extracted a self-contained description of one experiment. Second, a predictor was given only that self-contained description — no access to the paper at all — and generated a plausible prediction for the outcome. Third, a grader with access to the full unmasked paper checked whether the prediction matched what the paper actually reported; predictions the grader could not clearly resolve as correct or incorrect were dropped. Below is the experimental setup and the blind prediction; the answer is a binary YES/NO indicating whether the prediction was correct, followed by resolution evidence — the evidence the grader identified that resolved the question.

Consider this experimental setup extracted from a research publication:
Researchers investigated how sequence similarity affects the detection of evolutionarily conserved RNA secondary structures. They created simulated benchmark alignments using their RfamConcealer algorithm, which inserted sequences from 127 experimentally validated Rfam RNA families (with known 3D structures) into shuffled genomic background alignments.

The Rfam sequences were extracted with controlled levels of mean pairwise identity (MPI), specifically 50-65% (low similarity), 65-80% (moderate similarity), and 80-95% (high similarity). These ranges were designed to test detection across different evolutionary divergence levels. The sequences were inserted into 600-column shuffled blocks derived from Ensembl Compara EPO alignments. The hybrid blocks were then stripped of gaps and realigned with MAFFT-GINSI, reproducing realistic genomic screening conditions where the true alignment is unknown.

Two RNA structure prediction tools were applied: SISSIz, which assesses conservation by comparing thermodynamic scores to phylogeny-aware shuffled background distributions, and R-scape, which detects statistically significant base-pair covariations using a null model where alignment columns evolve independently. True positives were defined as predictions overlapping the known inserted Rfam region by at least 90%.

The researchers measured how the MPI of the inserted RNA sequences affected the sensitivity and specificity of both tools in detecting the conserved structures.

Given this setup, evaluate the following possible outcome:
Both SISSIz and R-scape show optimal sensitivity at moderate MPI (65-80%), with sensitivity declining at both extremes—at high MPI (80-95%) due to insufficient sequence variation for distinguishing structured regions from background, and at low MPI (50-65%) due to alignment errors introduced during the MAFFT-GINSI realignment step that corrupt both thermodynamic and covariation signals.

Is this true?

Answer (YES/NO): NO